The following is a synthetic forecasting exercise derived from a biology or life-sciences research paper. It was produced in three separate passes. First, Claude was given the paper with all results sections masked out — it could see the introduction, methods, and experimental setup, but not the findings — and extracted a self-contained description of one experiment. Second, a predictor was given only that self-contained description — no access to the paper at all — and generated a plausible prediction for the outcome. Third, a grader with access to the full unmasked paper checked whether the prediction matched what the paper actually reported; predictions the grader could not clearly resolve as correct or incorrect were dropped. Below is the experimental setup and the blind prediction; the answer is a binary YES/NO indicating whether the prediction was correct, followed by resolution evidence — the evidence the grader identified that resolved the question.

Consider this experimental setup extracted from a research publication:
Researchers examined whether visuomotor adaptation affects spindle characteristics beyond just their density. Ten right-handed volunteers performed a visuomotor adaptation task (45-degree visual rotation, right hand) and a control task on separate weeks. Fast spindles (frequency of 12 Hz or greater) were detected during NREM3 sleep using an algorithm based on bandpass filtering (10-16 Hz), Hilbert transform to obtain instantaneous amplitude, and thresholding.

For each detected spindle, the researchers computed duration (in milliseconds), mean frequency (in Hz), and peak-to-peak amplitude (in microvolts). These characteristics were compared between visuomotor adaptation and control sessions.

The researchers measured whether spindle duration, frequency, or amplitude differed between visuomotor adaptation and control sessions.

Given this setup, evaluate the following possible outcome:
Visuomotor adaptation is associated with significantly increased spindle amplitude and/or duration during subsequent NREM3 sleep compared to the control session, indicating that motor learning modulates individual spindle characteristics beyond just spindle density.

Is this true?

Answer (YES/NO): NO